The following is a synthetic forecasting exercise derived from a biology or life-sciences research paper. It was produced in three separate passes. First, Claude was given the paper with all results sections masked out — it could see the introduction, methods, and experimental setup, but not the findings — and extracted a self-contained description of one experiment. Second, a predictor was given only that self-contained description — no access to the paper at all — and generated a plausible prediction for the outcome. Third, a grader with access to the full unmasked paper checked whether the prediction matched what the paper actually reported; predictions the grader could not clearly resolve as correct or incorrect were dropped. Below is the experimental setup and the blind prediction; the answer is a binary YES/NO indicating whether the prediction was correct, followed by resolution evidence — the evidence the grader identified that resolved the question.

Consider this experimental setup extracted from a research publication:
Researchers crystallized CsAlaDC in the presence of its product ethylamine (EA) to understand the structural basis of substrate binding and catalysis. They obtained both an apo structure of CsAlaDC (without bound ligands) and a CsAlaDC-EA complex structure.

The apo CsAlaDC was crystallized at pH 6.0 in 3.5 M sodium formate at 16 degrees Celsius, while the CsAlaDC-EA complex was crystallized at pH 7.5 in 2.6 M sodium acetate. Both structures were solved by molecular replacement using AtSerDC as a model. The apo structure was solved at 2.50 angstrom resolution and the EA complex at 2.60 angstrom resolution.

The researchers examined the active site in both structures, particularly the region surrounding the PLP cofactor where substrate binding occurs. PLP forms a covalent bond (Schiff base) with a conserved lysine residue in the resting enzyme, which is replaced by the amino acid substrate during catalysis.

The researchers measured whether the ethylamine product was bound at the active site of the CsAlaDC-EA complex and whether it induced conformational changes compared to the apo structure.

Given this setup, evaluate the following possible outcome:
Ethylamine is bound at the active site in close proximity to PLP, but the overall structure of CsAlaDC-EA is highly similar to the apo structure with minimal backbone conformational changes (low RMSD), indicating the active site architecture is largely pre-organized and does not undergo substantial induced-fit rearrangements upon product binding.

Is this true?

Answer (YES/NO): NO